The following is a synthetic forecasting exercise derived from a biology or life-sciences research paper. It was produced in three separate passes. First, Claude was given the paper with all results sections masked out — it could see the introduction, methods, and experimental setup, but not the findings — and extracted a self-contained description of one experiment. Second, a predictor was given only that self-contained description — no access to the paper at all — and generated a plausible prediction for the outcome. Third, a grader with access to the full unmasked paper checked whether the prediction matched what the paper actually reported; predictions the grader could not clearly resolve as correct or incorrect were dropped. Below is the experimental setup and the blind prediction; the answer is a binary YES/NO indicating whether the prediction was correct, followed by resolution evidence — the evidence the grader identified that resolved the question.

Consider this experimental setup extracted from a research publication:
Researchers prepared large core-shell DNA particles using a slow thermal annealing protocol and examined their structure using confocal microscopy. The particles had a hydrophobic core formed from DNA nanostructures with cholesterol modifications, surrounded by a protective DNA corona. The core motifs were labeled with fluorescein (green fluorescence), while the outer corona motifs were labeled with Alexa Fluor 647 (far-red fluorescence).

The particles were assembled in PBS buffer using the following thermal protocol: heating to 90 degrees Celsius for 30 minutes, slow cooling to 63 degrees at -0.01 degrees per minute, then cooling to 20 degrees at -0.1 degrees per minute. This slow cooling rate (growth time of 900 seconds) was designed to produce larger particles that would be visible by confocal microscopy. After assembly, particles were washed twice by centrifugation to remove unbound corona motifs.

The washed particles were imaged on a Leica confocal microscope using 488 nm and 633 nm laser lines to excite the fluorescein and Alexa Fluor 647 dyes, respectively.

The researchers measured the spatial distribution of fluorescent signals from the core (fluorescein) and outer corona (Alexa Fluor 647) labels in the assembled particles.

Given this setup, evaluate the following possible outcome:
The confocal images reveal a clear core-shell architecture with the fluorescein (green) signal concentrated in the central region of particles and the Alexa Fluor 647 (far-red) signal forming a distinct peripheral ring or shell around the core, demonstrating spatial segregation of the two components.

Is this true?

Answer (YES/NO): YES